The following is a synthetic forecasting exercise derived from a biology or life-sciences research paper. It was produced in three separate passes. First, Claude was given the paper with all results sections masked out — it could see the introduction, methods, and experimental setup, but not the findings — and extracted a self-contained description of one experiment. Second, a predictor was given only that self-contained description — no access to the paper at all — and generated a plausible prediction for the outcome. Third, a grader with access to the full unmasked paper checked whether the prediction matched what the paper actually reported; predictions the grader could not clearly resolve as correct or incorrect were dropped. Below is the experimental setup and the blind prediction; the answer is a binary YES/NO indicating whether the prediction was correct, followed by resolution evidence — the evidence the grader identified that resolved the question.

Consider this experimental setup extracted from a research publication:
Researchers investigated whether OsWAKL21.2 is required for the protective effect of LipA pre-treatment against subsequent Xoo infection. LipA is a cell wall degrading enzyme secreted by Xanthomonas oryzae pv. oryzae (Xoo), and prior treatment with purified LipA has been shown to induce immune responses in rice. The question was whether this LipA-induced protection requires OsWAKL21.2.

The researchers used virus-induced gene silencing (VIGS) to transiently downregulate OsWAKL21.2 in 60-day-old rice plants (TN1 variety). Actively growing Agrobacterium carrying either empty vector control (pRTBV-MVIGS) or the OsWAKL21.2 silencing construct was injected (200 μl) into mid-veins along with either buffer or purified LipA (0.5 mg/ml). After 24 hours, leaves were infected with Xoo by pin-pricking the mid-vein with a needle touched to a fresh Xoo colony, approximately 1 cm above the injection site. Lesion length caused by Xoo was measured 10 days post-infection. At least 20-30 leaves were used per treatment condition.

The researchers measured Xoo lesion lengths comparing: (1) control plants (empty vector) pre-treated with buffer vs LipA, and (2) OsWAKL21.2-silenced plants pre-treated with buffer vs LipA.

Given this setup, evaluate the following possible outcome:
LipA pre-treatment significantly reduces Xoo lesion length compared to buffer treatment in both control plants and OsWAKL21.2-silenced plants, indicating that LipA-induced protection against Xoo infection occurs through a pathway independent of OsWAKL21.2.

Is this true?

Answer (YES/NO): NO